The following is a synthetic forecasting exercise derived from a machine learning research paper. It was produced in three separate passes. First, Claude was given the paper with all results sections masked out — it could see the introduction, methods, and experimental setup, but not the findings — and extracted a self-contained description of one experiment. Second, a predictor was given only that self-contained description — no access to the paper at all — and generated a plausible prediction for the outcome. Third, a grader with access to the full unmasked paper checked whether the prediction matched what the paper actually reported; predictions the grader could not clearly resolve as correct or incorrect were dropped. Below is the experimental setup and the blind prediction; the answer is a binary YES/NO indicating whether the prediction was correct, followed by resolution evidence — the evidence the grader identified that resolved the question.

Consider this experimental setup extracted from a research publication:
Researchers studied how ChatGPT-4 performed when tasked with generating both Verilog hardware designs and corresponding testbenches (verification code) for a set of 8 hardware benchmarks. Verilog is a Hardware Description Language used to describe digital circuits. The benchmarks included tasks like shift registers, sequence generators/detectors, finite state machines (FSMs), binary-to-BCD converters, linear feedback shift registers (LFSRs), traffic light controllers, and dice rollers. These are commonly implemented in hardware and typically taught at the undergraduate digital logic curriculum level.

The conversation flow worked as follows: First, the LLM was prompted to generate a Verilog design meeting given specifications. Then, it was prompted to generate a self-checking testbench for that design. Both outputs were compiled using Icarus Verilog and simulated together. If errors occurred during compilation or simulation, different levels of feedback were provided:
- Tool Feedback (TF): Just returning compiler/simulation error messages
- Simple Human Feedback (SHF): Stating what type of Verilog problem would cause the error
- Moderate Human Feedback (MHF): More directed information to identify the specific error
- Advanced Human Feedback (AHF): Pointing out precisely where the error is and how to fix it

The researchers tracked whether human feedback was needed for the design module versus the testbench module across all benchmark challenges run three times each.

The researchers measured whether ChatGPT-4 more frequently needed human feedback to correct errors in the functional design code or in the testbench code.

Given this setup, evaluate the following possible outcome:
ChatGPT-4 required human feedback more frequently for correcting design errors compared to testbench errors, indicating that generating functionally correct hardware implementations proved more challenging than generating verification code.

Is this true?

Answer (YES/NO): NO